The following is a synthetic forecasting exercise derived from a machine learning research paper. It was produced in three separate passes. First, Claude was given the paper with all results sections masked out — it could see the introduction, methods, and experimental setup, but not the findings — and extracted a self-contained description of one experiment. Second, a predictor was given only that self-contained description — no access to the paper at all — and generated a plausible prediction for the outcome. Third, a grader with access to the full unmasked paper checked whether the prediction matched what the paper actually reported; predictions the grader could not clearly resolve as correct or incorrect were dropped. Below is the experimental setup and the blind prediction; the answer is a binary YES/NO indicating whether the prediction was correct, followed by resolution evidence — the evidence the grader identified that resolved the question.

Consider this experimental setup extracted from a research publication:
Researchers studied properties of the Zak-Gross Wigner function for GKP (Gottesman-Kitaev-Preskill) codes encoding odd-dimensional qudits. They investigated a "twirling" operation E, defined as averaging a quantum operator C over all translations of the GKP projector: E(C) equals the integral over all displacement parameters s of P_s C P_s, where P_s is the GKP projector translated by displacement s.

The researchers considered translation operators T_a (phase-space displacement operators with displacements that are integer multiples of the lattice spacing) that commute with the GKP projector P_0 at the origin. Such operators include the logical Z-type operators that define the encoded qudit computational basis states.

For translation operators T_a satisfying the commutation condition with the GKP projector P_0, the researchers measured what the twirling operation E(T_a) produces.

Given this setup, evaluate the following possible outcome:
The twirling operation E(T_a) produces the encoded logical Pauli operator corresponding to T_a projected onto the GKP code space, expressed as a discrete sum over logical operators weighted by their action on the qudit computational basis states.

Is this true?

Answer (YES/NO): NO